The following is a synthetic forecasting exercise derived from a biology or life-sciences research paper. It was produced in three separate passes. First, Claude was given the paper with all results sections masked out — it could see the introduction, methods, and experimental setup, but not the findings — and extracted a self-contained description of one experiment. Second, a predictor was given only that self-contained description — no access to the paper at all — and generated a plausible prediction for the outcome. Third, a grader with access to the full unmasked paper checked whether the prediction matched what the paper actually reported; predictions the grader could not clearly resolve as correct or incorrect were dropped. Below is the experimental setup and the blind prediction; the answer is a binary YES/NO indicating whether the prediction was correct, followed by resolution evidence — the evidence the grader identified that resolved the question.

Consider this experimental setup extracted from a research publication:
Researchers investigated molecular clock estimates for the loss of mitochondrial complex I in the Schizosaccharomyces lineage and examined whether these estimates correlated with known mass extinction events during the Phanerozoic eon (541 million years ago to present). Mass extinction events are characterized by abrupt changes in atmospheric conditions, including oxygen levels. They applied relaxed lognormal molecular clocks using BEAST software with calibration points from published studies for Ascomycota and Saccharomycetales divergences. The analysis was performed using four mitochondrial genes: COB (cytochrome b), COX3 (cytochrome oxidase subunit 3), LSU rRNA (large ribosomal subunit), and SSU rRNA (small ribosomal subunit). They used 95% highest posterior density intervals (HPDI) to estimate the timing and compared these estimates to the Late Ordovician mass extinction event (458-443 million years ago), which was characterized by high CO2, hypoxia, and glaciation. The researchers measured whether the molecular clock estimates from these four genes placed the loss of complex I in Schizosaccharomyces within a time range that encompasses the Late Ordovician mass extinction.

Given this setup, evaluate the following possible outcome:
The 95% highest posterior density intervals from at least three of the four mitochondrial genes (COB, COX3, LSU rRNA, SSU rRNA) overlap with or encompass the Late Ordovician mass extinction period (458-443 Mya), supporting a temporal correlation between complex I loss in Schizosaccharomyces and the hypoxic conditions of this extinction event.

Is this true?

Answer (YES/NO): YES